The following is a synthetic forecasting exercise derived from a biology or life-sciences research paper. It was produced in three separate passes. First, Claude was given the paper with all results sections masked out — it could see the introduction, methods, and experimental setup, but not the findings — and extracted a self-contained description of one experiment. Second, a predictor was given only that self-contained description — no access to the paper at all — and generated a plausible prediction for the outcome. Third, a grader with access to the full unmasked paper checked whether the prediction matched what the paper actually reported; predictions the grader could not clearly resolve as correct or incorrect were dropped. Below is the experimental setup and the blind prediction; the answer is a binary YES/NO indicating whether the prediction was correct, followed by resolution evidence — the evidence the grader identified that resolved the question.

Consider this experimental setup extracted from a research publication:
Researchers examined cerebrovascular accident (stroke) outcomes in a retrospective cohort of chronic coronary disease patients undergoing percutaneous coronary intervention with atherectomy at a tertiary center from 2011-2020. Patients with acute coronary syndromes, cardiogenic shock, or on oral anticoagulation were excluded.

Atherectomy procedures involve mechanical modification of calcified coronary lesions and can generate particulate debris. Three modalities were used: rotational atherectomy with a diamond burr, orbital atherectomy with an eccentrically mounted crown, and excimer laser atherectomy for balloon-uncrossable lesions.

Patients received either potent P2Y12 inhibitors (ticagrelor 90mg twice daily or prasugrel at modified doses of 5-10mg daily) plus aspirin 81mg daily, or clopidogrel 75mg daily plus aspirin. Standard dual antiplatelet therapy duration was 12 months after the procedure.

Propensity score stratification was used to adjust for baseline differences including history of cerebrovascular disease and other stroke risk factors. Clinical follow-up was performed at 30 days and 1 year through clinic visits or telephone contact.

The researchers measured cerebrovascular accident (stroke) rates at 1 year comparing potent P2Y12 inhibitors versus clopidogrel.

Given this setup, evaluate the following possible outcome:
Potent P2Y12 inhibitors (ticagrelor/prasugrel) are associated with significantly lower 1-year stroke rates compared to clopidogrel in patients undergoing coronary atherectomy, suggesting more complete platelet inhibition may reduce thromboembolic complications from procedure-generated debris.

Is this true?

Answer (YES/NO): NO